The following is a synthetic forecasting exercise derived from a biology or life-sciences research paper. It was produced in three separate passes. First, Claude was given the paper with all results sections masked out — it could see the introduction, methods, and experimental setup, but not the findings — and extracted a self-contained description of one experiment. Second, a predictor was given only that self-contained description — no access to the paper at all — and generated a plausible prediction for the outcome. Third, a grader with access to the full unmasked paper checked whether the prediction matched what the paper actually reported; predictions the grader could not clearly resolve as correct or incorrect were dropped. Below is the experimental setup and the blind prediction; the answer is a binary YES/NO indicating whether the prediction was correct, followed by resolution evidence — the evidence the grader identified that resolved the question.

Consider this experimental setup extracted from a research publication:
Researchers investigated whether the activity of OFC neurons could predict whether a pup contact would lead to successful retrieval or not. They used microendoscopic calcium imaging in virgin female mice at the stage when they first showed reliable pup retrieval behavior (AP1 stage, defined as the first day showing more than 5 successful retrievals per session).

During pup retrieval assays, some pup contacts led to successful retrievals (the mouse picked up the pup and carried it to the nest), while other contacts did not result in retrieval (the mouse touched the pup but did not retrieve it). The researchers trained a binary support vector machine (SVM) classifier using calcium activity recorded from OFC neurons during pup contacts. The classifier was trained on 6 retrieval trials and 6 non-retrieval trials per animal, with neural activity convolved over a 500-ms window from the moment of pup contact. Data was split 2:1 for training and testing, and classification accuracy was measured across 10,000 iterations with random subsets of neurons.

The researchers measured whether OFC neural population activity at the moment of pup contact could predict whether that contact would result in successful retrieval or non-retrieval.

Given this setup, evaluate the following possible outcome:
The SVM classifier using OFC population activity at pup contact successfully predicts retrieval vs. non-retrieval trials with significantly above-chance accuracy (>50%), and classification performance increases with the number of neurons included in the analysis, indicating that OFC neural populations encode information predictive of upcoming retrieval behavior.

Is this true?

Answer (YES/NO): NO